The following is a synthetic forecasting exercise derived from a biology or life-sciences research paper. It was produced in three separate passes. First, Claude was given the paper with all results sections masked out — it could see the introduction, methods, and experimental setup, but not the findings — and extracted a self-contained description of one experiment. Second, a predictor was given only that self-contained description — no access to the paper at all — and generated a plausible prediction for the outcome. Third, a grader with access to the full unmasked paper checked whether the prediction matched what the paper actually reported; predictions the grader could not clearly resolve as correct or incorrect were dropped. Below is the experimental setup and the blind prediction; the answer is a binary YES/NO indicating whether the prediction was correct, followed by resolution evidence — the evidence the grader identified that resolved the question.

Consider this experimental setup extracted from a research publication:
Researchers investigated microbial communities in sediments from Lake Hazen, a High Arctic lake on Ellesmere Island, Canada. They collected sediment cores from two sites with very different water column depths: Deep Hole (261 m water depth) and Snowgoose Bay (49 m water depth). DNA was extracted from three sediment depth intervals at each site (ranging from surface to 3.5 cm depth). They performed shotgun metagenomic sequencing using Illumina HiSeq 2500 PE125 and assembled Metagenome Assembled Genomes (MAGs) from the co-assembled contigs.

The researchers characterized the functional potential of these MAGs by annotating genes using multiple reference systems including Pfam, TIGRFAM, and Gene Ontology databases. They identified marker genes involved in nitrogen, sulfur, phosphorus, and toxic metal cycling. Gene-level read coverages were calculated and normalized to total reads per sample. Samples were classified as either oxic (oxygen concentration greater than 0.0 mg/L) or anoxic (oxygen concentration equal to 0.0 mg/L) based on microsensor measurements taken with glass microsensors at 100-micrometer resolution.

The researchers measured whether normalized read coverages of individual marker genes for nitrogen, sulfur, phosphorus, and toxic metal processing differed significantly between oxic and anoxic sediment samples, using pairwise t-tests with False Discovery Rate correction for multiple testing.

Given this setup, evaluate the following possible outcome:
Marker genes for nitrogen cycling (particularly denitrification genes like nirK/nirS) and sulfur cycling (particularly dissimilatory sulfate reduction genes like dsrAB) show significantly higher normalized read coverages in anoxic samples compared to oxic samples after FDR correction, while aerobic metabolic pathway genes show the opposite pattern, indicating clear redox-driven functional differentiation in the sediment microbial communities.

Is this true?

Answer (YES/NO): NO